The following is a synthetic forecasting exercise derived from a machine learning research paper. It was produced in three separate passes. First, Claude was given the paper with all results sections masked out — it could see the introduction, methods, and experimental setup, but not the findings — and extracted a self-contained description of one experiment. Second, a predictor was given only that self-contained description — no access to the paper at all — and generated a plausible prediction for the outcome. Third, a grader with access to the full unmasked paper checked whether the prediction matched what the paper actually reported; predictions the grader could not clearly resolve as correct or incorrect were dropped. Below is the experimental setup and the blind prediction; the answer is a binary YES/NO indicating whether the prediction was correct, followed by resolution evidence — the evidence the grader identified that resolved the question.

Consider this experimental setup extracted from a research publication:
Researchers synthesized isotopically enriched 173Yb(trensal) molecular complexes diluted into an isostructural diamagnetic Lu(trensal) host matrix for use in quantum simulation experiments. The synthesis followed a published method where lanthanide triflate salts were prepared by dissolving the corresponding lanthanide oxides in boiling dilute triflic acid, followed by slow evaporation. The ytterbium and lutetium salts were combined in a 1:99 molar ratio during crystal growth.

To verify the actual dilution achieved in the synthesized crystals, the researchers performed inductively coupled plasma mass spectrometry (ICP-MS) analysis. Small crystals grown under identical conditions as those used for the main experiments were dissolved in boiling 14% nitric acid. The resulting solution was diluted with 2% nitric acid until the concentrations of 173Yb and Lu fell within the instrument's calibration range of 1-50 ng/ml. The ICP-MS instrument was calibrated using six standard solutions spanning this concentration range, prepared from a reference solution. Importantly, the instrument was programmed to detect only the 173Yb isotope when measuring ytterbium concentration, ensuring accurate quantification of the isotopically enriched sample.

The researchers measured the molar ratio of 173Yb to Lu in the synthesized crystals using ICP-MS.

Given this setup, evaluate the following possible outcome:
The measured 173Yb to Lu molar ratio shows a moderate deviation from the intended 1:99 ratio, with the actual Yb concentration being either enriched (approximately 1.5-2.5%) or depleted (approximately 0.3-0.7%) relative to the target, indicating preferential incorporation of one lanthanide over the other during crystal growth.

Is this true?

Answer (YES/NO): NO